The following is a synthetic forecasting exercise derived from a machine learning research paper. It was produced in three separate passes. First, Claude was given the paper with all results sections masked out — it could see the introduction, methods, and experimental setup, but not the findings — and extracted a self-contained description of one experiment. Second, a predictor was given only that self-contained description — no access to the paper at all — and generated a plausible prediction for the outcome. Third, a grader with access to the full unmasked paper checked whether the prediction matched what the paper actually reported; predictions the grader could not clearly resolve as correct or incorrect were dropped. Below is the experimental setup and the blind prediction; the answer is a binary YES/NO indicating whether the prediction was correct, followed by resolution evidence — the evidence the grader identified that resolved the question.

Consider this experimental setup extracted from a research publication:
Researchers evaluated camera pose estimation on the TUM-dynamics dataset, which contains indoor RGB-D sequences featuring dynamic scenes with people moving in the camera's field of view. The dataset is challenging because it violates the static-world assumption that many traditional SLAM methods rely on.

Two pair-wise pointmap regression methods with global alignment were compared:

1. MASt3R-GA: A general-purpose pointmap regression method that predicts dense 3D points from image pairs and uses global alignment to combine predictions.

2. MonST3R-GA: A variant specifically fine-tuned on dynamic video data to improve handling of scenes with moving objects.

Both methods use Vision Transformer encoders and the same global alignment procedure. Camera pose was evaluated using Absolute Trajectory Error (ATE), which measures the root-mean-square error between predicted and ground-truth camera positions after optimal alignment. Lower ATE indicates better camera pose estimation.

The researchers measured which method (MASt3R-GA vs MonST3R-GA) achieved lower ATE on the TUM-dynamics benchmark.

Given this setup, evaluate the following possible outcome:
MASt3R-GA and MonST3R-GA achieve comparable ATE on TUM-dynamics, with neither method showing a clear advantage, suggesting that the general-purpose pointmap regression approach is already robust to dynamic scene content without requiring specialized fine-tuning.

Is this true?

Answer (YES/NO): NO